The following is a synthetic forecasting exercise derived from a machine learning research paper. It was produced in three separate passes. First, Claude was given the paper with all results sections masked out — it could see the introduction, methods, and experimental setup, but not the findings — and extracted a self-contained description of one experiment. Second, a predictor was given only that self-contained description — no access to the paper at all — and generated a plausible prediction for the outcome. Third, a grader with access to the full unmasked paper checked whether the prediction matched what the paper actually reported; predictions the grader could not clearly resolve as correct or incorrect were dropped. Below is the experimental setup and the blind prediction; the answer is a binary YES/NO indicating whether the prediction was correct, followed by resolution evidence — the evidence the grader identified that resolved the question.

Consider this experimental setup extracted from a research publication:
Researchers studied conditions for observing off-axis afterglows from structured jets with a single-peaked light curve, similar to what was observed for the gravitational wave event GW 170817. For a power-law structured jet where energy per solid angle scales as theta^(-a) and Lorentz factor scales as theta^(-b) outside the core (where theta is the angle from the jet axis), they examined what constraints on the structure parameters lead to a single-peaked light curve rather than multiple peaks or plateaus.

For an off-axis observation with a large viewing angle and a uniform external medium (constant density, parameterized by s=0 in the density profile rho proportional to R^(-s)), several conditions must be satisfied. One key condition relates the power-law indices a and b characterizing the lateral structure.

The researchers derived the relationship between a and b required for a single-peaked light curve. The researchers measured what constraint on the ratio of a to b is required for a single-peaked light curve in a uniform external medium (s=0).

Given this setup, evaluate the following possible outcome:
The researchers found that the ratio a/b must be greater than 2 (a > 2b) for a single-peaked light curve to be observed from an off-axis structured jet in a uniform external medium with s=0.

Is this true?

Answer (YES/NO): NO